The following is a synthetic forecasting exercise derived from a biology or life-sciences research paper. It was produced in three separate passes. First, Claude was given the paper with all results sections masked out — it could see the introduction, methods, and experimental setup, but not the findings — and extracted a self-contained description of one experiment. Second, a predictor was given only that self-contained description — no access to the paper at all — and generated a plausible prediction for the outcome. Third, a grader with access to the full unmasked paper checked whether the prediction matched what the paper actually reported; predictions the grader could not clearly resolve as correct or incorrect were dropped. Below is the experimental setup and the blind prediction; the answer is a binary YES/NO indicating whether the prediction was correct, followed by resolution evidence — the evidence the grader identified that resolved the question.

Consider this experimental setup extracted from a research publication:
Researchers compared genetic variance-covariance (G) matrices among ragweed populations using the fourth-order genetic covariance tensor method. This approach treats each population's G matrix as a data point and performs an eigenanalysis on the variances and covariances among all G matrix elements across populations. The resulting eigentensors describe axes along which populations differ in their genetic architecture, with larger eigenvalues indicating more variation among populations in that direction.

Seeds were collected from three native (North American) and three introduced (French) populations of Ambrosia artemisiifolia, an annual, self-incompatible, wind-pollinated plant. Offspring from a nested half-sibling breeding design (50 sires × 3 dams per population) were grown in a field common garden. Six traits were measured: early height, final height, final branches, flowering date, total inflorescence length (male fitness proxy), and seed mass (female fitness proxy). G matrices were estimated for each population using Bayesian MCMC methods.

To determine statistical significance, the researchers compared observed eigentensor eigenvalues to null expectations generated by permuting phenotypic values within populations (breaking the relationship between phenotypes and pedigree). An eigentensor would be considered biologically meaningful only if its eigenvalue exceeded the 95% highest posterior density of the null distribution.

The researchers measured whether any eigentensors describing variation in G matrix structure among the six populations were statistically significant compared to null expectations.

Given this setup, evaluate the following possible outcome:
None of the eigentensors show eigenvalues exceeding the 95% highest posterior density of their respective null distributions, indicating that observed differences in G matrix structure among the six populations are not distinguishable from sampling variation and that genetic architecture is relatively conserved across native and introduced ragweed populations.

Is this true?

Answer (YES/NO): NO